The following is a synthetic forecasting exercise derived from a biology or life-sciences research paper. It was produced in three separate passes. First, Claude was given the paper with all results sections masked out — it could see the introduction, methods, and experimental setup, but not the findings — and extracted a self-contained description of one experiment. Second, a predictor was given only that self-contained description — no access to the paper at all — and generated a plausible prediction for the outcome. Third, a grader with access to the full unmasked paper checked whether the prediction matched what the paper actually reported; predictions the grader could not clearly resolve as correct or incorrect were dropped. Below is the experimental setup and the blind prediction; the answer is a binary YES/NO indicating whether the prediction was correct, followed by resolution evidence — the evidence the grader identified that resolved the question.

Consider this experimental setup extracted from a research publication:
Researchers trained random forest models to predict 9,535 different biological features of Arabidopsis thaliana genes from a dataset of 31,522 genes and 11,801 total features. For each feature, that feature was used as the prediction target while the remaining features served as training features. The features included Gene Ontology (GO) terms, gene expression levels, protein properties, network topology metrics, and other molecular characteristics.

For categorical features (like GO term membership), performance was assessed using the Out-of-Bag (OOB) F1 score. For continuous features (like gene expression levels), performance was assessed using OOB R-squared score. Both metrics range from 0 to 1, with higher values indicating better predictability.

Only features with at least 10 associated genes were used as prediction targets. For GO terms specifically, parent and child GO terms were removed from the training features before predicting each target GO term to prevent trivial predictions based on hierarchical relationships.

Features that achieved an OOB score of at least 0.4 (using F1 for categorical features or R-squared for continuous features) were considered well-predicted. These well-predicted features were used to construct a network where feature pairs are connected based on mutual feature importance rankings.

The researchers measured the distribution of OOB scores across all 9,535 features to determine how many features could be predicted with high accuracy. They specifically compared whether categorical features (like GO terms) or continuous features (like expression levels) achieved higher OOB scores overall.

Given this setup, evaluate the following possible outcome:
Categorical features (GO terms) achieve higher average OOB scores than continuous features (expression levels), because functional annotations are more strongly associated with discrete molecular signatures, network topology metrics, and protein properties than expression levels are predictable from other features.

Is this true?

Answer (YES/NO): NO